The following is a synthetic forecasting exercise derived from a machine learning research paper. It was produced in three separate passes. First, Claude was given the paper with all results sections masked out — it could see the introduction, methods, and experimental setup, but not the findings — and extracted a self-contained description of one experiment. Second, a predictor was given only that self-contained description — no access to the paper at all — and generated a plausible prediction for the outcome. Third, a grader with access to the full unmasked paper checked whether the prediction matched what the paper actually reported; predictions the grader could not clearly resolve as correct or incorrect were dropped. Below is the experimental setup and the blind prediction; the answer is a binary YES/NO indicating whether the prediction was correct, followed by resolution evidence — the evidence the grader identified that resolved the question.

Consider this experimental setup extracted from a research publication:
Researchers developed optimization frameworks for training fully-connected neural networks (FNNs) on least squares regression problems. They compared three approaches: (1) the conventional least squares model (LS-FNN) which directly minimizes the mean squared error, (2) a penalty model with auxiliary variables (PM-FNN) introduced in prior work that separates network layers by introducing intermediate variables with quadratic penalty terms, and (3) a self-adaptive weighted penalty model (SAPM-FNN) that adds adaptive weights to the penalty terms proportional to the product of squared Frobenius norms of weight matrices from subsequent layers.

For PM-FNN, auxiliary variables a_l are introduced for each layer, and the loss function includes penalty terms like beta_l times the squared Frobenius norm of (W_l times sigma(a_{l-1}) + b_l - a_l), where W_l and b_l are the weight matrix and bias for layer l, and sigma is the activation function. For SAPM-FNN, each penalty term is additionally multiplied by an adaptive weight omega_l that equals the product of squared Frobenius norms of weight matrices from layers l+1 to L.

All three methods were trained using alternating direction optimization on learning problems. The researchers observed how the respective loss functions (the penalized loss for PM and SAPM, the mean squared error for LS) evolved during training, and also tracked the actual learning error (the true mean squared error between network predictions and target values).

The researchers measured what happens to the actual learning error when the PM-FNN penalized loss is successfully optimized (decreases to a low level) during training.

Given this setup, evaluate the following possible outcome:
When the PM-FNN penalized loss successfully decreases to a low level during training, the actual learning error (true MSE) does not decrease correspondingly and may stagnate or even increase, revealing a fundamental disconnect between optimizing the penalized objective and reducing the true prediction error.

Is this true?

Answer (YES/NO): YES